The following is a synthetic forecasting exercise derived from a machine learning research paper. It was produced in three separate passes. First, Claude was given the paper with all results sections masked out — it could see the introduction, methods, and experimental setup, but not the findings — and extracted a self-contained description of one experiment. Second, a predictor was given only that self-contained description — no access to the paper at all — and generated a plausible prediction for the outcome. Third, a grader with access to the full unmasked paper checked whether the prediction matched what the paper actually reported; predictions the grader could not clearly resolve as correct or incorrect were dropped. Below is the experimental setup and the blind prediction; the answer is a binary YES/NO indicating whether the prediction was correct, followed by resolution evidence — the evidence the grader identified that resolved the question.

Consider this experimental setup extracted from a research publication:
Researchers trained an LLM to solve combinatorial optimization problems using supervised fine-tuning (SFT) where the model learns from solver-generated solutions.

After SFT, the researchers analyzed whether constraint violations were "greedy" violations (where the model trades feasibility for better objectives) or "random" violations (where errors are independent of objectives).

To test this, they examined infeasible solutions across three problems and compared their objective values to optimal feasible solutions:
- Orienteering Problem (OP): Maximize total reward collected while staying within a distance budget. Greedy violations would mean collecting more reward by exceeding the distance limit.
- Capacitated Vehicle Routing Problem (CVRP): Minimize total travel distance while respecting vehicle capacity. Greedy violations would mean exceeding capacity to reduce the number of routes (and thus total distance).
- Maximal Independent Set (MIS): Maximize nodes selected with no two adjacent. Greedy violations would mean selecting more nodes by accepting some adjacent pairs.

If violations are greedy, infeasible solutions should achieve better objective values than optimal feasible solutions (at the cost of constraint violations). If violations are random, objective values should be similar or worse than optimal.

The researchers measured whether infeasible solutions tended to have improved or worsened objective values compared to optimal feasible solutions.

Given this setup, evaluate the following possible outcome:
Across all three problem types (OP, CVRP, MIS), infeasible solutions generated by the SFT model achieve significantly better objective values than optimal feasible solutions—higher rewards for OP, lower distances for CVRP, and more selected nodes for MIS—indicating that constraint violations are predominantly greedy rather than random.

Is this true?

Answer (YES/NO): NO